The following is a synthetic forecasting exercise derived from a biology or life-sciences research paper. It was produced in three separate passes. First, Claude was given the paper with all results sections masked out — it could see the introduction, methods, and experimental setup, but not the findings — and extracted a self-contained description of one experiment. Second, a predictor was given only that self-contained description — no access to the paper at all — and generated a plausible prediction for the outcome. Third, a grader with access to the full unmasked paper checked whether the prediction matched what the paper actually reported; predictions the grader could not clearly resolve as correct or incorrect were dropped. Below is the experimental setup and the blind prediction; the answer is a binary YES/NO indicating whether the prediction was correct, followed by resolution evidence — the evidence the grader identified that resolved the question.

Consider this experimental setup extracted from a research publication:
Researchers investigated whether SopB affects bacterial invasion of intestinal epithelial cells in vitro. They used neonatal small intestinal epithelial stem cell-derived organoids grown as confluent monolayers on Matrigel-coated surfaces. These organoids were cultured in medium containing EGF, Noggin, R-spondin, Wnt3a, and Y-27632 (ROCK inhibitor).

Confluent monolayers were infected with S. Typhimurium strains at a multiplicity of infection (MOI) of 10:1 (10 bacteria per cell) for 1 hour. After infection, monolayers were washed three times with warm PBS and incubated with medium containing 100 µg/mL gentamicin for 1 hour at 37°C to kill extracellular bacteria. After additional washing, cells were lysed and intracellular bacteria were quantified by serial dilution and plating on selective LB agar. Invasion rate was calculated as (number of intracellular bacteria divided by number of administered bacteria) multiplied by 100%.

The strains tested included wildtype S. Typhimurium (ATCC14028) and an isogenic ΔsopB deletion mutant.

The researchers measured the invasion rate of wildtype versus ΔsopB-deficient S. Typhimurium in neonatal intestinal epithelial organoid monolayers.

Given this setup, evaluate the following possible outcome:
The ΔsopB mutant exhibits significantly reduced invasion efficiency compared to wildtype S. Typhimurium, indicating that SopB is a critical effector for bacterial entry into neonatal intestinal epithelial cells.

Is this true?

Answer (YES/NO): NO